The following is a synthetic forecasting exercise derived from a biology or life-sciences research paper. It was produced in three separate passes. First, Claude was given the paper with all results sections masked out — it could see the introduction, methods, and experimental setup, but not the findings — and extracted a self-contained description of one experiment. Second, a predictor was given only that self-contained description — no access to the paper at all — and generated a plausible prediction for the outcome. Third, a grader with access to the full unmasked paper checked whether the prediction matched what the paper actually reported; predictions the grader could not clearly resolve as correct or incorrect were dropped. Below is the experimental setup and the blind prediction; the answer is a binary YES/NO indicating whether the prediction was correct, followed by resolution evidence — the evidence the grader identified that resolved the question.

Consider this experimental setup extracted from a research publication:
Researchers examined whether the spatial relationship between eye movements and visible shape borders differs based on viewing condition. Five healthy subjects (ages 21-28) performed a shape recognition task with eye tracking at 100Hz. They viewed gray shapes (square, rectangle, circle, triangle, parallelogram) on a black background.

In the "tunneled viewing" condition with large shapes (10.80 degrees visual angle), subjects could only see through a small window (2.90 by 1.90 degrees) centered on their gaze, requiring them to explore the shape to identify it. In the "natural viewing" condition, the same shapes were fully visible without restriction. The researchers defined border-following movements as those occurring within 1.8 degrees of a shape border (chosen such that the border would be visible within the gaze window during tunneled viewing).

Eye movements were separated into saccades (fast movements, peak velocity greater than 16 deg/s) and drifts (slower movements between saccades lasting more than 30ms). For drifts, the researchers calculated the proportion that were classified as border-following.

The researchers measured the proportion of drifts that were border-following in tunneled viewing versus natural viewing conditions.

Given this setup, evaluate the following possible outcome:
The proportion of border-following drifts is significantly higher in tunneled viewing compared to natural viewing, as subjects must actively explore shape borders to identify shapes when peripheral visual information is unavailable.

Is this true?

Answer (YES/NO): YES